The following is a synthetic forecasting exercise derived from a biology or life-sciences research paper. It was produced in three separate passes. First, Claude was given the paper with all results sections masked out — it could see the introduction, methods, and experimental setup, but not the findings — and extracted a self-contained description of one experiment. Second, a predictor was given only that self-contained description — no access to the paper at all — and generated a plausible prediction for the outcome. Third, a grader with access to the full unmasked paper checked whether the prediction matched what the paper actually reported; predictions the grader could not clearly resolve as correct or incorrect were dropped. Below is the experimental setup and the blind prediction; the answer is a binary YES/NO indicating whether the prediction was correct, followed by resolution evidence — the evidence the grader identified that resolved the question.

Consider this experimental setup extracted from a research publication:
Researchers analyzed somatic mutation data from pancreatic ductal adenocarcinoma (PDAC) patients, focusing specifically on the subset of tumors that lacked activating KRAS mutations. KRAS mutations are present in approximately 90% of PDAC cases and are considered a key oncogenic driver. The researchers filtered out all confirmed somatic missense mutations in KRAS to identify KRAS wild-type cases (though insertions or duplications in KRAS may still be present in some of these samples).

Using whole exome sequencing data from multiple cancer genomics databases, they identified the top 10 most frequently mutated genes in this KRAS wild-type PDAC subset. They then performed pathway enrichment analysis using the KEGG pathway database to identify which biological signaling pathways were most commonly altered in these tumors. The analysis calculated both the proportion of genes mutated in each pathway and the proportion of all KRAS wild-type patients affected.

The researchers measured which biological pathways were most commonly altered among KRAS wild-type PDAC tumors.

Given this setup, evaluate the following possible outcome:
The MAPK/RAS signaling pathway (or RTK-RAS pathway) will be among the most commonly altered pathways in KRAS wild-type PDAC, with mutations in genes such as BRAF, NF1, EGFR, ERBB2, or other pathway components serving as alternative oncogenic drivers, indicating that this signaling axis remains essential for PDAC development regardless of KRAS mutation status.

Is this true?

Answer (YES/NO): YES